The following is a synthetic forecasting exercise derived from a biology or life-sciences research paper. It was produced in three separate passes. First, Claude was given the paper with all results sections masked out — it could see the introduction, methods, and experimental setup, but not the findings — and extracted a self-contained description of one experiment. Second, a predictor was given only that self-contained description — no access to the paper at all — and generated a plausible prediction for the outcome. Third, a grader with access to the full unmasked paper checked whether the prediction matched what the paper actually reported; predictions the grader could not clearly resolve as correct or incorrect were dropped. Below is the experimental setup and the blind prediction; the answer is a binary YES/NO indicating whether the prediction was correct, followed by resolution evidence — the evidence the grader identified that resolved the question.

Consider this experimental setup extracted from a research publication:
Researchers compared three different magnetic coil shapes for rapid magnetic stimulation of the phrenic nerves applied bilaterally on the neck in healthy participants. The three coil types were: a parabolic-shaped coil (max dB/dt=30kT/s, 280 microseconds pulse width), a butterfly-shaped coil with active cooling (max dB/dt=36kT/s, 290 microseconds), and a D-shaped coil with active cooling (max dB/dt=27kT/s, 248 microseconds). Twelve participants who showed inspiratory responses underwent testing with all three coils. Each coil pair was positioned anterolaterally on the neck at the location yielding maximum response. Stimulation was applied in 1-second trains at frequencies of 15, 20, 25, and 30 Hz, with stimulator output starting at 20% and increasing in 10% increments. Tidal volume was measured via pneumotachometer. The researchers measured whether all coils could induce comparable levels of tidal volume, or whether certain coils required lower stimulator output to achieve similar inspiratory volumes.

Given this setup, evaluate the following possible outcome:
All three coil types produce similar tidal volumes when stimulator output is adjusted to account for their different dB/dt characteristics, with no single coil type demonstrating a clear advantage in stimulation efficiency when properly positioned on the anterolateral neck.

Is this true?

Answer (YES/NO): NO